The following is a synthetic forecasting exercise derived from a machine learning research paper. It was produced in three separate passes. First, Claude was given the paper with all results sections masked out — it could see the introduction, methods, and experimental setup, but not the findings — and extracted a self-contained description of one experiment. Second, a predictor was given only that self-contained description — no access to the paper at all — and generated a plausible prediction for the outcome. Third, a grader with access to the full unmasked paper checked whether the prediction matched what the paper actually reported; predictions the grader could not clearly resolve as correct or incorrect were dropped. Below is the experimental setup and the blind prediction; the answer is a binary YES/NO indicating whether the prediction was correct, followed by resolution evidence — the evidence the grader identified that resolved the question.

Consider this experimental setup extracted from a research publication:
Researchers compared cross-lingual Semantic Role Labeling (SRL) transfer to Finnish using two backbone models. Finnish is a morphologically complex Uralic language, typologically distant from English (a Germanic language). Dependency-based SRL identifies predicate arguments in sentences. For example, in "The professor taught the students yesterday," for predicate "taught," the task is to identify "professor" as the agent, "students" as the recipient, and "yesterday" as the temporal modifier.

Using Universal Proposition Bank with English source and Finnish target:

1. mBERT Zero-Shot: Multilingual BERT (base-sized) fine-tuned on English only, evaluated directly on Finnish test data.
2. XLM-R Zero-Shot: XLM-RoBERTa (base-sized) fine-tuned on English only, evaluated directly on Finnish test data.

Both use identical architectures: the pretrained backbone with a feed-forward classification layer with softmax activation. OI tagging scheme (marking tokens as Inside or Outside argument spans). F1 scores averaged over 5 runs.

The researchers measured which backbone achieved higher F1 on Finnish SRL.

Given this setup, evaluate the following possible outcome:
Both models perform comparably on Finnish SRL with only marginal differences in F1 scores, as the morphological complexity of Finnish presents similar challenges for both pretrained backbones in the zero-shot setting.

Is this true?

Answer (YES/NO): NO